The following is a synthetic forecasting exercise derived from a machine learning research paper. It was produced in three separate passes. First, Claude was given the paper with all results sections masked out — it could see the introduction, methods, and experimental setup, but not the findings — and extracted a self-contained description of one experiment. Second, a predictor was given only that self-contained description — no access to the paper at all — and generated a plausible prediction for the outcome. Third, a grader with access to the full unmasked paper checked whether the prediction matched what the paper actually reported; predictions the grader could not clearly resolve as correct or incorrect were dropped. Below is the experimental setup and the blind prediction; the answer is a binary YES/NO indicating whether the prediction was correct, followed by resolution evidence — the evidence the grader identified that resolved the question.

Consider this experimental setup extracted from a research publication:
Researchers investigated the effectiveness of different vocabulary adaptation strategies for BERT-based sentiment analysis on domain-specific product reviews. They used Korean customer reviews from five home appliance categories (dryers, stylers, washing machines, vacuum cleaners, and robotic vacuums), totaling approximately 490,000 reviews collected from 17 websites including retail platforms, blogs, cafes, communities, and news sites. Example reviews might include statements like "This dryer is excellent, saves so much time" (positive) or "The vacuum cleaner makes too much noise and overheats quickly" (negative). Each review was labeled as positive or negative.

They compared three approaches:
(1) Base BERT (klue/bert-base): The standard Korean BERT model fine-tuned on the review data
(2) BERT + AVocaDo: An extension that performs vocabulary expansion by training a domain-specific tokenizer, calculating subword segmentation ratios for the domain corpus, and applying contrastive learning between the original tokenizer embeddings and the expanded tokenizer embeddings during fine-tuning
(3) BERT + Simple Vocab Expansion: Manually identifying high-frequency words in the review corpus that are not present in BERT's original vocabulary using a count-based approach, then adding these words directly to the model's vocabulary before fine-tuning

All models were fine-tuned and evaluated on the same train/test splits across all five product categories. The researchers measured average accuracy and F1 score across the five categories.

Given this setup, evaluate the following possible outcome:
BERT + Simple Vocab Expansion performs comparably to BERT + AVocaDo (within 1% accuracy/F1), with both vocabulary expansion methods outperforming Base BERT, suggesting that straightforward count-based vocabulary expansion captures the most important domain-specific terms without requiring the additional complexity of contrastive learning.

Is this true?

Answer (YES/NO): NO